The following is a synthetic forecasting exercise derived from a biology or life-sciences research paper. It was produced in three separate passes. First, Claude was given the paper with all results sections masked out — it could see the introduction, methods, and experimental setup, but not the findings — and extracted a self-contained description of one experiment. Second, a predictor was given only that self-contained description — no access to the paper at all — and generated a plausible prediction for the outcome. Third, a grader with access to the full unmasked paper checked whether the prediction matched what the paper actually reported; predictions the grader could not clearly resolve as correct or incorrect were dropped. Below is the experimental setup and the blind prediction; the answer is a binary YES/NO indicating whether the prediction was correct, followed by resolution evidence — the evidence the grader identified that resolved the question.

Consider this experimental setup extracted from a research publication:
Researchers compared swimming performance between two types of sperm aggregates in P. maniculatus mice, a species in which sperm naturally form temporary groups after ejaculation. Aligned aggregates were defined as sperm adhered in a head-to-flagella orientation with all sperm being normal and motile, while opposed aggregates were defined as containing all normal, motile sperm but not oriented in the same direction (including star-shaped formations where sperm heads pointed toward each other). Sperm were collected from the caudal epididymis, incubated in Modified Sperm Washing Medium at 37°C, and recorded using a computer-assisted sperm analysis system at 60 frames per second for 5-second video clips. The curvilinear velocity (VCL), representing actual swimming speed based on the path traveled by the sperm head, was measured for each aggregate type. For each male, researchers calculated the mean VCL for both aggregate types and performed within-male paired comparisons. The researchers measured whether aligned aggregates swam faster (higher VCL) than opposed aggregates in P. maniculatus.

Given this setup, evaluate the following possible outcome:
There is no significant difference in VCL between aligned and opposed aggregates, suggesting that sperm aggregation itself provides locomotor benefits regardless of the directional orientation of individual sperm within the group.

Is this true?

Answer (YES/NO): NO